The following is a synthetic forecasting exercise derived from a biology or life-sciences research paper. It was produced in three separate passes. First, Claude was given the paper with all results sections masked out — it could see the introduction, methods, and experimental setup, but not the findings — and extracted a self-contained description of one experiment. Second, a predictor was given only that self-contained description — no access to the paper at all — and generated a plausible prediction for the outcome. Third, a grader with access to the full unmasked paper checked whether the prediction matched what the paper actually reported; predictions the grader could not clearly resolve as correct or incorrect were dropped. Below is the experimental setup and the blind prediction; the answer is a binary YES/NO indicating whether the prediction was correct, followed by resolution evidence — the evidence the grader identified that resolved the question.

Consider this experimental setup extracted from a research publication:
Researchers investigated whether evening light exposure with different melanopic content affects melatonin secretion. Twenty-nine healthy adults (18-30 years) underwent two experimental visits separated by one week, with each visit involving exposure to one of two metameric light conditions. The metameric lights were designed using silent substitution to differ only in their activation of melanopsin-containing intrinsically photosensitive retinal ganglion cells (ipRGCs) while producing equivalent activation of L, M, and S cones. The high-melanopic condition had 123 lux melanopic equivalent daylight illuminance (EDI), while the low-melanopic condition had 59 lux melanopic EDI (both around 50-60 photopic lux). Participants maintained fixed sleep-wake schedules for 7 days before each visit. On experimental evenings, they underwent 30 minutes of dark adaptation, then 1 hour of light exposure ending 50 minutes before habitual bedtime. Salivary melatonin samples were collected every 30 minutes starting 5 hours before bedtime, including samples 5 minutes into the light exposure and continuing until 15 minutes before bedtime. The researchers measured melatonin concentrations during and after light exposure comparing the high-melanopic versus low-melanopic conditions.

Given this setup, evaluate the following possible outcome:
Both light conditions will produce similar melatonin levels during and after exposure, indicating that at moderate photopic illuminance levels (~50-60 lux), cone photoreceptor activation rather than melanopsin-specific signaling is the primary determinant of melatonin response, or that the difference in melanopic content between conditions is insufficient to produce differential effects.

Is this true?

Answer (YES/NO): NO